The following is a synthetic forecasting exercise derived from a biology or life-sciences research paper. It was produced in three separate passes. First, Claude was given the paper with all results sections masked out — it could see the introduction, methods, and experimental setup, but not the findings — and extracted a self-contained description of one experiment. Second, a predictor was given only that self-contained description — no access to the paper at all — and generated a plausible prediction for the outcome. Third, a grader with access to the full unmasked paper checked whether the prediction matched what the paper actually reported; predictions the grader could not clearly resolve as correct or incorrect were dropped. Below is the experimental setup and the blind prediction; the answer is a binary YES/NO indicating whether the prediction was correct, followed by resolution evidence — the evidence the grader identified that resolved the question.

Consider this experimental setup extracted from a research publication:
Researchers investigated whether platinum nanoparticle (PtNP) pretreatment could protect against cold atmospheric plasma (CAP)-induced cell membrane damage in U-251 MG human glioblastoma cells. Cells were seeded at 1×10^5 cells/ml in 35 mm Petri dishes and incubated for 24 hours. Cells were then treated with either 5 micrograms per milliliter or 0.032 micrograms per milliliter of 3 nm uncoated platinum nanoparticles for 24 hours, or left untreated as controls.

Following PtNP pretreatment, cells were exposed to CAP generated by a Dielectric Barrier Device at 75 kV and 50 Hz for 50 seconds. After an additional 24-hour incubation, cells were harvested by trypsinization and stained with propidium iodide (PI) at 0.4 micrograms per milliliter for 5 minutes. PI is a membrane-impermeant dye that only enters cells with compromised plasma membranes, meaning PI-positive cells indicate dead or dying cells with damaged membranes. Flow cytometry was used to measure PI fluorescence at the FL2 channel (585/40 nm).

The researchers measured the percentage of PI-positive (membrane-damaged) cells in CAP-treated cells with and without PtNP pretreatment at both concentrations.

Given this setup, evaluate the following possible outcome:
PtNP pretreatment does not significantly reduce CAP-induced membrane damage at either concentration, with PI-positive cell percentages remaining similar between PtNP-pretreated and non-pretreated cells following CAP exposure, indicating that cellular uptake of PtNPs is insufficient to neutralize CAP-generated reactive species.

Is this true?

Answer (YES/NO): NO